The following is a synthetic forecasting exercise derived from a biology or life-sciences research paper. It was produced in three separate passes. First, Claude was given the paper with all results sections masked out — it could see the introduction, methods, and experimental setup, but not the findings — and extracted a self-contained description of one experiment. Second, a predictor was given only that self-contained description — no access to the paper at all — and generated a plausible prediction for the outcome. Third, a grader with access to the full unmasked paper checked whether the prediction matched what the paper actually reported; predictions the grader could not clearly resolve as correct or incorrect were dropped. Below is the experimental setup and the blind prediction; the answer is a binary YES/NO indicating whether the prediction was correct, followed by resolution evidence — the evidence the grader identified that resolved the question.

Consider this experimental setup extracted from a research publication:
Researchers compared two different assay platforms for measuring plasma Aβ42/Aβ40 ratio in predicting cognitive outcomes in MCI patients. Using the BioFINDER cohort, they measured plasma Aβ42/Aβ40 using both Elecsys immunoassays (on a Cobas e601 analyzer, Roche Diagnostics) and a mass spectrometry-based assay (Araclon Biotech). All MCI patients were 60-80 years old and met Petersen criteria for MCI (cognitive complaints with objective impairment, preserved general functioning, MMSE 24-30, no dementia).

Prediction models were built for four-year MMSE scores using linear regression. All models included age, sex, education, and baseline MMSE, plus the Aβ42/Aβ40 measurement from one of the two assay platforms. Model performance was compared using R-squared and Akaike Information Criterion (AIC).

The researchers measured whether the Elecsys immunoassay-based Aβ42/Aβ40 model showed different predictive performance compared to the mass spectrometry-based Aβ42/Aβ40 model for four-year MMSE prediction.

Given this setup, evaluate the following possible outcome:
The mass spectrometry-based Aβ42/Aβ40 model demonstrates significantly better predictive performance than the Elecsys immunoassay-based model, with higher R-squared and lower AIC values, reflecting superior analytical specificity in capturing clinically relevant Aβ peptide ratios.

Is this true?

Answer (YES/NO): NO